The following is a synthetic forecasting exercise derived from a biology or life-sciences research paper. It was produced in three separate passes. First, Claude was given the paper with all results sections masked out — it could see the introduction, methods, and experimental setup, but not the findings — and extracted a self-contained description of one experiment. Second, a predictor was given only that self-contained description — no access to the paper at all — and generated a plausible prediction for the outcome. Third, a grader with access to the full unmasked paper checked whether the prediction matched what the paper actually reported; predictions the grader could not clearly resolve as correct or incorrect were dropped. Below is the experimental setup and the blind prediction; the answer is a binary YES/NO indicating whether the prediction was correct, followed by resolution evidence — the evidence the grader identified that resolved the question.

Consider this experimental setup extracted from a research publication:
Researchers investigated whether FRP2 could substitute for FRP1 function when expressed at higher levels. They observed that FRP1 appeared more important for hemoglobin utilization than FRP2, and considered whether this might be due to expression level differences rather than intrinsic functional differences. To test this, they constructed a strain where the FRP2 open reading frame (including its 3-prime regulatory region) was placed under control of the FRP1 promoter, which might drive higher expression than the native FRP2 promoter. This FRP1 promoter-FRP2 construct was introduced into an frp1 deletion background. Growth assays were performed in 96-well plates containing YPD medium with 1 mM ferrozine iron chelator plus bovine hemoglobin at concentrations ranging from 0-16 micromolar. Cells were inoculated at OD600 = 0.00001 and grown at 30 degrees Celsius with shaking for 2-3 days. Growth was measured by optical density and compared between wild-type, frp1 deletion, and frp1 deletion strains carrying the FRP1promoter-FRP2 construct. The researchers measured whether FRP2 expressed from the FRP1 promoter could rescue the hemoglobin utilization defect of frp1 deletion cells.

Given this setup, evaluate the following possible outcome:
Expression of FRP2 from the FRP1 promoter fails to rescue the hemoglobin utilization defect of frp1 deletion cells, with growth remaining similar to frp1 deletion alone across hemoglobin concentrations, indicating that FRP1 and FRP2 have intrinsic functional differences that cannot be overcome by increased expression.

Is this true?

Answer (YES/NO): YES